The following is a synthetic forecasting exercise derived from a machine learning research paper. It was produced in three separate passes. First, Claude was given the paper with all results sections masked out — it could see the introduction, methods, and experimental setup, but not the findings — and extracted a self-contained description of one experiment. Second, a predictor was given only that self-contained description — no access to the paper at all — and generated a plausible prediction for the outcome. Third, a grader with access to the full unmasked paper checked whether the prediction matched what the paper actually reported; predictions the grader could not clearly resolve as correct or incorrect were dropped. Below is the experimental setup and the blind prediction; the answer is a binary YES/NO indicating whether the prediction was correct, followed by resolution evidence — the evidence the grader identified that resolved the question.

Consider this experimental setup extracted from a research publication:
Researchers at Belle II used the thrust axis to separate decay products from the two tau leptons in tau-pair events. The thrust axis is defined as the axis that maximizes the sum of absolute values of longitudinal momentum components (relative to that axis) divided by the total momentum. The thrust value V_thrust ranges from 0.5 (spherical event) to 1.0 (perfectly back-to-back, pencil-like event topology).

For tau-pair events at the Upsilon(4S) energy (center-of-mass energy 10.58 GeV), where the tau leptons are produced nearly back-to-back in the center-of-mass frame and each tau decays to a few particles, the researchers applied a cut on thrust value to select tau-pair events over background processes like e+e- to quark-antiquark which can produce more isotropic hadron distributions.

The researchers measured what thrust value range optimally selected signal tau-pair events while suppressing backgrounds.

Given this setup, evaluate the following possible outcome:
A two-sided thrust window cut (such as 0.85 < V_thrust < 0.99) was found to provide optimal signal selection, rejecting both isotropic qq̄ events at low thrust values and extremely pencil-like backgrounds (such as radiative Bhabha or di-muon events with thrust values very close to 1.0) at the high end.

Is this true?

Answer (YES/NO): NO